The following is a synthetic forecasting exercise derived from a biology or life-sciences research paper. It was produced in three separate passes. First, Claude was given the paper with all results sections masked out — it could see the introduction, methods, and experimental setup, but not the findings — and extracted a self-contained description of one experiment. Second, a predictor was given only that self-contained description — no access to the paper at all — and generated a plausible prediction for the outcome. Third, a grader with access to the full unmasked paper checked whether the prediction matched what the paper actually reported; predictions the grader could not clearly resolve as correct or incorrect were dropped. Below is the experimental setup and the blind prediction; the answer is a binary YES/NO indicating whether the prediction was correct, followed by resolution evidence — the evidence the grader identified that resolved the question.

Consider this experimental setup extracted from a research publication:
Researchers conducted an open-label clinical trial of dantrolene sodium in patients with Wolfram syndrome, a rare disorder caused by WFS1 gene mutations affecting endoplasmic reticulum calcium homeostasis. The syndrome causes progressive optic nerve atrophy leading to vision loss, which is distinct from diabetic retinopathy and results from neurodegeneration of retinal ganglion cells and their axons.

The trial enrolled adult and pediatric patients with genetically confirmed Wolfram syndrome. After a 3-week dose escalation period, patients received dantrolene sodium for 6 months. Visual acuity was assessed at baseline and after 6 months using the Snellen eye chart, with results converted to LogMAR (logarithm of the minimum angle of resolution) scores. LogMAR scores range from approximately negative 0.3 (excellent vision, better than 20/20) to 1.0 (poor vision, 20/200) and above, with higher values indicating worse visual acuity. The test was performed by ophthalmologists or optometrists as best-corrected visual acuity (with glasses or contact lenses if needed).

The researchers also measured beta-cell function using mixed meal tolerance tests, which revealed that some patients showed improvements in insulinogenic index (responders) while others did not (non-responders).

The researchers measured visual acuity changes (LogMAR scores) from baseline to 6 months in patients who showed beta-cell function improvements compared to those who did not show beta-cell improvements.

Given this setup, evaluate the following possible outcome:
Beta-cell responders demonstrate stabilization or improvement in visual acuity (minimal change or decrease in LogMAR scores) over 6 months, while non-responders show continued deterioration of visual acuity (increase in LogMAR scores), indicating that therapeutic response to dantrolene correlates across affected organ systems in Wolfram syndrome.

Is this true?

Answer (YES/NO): NO